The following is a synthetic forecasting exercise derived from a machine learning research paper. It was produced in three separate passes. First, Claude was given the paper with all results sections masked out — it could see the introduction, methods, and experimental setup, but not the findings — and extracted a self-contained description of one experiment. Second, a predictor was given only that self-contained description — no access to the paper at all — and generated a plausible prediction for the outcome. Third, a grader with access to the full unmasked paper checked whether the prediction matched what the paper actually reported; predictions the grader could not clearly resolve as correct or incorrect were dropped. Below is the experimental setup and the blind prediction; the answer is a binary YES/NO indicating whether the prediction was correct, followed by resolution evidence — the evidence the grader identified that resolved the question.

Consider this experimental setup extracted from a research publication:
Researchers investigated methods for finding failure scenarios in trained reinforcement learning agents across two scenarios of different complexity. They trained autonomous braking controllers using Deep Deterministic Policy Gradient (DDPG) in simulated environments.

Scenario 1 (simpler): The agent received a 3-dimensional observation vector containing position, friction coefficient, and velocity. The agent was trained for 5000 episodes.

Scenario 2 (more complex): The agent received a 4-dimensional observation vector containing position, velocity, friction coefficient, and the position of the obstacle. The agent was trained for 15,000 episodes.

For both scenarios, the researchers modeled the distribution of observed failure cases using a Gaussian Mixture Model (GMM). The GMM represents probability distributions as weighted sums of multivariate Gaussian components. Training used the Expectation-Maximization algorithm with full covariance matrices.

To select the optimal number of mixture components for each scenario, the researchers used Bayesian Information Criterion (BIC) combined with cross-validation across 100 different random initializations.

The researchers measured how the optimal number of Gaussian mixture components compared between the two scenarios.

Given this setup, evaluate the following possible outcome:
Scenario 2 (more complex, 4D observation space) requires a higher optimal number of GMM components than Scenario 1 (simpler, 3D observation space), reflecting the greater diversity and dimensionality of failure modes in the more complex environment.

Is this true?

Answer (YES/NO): YES